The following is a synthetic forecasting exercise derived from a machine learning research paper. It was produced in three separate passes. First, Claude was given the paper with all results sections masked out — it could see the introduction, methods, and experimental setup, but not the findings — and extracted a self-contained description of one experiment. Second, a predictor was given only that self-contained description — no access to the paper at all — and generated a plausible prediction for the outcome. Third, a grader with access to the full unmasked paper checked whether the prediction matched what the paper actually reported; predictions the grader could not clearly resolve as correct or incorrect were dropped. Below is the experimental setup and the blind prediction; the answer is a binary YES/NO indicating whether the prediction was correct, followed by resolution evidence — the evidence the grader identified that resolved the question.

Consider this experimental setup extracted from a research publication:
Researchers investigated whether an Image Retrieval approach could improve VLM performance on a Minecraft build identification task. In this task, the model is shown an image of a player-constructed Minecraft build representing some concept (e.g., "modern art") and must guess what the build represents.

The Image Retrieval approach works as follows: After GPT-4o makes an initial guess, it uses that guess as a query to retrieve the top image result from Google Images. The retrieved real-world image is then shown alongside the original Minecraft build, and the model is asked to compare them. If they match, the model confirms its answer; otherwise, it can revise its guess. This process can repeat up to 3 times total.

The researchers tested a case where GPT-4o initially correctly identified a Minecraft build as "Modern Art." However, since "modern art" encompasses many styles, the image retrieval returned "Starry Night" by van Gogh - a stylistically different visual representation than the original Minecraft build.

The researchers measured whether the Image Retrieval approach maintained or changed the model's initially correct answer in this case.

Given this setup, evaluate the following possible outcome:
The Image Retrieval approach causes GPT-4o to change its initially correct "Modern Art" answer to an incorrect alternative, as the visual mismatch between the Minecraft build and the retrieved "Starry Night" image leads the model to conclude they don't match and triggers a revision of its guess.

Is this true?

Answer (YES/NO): YES